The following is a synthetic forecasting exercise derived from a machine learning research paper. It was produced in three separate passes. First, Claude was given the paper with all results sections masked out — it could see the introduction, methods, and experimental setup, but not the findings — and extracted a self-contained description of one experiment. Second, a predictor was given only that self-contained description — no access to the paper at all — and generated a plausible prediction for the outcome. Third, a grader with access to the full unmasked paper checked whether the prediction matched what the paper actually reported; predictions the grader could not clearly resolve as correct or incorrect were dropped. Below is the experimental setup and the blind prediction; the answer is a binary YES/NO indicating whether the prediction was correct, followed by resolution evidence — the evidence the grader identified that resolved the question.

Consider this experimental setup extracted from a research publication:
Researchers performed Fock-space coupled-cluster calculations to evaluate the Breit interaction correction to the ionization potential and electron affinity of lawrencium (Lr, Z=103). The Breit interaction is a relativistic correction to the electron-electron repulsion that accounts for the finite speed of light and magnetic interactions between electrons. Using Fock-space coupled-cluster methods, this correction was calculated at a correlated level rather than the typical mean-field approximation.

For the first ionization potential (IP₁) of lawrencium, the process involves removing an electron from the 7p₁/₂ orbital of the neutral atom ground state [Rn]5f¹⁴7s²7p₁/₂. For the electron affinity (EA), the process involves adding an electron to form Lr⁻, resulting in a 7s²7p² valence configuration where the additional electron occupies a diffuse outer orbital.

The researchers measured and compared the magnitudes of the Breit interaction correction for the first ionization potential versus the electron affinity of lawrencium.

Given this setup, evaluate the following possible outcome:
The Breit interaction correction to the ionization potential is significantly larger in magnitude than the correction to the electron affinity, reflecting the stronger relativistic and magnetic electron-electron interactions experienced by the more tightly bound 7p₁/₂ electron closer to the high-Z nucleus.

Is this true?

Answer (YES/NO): YES